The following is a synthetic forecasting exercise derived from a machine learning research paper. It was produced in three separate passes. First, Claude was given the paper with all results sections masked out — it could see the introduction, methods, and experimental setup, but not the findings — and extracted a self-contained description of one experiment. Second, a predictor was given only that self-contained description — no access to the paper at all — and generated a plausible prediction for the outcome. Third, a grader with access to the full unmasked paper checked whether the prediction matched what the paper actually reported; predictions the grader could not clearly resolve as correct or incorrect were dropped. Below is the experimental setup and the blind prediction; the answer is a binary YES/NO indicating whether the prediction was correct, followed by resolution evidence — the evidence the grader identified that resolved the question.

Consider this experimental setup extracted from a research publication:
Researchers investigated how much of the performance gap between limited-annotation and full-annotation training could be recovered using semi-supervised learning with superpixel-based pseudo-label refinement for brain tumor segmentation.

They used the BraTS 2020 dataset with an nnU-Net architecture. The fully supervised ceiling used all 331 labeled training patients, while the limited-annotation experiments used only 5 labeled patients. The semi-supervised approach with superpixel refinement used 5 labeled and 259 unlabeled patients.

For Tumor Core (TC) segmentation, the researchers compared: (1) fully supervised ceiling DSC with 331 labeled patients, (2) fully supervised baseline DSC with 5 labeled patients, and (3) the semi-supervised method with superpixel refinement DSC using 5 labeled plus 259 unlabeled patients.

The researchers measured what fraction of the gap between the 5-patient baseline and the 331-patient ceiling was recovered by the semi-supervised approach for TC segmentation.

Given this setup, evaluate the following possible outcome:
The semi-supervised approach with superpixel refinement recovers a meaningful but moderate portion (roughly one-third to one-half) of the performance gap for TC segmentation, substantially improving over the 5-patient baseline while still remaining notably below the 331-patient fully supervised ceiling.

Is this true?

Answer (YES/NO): YES